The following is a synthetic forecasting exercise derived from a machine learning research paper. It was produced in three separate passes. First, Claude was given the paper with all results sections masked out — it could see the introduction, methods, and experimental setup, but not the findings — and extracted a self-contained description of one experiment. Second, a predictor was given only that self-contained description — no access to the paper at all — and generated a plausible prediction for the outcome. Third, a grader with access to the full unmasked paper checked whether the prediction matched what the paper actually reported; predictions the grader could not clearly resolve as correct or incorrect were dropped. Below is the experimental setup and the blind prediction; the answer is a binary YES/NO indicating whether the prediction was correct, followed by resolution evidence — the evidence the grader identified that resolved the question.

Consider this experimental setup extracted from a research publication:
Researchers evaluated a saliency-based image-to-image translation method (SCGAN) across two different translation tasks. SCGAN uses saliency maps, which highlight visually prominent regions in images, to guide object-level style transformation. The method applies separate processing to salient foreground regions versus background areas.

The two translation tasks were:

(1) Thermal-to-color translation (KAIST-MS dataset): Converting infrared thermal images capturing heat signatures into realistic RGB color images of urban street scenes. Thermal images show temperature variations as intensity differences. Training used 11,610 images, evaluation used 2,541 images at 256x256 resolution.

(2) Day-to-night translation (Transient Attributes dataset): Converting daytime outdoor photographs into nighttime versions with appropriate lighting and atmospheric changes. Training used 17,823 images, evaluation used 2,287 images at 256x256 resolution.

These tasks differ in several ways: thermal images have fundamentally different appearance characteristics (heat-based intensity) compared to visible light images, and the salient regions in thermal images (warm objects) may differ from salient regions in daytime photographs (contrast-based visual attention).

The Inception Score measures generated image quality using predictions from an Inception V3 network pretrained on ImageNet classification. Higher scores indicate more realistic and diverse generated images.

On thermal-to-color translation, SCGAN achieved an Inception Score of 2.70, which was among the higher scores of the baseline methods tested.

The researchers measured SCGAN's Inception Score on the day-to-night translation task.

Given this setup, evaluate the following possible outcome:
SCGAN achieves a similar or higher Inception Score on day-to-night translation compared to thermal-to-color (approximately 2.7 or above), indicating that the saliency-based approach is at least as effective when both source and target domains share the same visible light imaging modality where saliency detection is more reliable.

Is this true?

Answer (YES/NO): NO